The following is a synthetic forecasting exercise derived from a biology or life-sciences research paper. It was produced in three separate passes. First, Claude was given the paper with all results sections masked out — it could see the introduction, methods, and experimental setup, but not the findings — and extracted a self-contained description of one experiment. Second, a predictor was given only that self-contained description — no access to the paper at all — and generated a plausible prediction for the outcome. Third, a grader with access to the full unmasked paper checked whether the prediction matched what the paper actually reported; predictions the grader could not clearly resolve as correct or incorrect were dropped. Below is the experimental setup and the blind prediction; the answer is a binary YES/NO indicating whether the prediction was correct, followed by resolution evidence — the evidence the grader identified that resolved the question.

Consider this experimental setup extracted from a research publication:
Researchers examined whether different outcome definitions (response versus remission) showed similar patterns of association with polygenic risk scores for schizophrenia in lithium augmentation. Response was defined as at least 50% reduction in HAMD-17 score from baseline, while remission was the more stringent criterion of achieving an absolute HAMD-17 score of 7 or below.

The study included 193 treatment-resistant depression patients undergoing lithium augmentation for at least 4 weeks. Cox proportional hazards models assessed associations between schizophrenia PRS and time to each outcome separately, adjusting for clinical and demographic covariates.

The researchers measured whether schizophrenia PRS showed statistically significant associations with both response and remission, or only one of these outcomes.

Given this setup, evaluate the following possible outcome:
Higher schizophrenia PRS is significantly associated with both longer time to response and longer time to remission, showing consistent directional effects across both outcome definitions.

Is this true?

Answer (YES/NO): NO